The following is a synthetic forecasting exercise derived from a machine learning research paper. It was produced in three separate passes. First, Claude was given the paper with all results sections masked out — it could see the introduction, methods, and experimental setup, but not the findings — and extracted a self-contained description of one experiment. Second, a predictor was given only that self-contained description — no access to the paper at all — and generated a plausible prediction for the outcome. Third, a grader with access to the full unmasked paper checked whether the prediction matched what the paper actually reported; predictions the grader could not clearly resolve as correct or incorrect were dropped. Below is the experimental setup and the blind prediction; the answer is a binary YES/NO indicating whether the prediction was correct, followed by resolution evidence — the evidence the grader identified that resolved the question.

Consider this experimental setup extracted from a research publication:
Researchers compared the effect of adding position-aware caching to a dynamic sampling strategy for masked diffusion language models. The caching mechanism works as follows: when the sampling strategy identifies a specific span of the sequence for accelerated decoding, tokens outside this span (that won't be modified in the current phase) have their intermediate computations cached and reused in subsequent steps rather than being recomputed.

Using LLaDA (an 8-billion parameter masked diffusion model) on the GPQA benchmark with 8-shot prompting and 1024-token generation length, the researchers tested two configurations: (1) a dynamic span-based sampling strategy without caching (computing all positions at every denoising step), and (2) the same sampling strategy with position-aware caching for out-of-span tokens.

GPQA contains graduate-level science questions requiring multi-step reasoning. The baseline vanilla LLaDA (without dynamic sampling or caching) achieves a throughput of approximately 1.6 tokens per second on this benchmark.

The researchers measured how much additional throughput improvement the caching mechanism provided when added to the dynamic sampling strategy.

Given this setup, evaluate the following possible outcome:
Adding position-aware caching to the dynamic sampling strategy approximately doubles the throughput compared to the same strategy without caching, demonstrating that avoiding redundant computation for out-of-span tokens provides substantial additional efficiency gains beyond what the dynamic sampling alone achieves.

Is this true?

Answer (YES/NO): YES